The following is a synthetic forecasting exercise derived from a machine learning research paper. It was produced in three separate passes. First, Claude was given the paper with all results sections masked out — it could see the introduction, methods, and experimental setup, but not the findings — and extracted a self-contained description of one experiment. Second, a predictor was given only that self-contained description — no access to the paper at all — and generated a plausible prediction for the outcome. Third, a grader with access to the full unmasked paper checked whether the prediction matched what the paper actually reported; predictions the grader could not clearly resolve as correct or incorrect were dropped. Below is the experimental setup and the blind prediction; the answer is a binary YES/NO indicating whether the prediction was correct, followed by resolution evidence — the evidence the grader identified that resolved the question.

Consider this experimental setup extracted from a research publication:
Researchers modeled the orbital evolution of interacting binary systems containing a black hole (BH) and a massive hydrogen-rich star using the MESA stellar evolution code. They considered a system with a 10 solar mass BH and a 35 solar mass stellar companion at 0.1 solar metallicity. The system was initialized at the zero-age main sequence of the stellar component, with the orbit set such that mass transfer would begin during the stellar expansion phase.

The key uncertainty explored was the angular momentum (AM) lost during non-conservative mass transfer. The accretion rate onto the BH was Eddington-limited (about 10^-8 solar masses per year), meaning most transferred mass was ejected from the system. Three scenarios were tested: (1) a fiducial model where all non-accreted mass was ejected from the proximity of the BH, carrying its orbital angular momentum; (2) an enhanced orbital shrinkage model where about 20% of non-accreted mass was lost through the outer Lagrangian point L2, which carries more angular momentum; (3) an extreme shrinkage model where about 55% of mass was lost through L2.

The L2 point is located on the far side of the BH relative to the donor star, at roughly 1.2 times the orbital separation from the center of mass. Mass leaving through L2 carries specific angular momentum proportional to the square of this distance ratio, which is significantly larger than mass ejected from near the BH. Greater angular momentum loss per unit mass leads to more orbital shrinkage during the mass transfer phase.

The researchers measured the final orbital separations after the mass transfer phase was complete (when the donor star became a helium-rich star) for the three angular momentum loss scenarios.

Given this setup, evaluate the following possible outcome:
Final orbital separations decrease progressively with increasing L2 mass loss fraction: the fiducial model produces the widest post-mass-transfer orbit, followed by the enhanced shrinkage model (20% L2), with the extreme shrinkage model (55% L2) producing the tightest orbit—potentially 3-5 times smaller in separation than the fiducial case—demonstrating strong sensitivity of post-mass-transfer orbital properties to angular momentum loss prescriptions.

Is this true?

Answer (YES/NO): NO